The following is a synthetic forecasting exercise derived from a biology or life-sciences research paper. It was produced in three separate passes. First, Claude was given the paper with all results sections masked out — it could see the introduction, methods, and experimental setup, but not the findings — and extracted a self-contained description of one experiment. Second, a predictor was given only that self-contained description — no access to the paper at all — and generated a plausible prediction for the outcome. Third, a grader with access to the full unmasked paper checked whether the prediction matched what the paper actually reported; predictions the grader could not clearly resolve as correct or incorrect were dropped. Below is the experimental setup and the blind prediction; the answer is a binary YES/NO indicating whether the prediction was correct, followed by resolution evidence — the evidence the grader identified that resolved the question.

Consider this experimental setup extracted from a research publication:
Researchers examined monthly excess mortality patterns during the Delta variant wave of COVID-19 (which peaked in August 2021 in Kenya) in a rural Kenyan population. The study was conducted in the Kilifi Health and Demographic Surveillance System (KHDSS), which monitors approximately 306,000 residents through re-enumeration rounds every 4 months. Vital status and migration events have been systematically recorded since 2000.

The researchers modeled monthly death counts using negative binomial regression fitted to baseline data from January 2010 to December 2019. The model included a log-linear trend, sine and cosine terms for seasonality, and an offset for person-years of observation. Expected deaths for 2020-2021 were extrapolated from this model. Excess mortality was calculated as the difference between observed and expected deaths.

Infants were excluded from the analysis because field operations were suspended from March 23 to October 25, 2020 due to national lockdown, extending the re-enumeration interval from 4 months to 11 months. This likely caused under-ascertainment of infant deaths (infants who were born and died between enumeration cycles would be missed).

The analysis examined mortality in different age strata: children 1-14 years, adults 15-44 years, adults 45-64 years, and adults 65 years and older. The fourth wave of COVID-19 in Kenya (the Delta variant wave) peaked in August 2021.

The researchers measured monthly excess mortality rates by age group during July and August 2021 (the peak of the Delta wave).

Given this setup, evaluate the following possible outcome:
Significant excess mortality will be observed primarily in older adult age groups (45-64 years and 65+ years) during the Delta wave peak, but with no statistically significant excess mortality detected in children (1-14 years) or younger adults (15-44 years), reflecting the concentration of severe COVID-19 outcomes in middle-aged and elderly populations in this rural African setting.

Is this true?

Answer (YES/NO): YES